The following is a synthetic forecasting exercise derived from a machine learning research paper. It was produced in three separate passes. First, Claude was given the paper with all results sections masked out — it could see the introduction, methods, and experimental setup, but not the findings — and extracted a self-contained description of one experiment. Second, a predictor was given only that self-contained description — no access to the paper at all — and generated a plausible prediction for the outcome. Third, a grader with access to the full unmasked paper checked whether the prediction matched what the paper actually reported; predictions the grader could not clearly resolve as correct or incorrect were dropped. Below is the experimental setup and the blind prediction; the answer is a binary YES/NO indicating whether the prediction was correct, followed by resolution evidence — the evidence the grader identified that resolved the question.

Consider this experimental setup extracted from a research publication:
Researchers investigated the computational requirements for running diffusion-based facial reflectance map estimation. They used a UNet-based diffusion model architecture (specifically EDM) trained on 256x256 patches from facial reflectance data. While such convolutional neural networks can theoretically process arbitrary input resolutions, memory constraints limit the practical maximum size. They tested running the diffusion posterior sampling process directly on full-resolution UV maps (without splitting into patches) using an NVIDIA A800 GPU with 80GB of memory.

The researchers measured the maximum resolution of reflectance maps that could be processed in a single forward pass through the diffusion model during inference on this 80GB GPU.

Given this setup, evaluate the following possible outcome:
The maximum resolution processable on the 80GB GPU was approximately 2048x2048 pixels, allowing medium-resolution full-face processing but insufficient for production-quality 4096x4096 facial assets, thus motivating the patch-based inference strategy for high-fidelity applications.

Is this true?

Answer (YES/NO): NO